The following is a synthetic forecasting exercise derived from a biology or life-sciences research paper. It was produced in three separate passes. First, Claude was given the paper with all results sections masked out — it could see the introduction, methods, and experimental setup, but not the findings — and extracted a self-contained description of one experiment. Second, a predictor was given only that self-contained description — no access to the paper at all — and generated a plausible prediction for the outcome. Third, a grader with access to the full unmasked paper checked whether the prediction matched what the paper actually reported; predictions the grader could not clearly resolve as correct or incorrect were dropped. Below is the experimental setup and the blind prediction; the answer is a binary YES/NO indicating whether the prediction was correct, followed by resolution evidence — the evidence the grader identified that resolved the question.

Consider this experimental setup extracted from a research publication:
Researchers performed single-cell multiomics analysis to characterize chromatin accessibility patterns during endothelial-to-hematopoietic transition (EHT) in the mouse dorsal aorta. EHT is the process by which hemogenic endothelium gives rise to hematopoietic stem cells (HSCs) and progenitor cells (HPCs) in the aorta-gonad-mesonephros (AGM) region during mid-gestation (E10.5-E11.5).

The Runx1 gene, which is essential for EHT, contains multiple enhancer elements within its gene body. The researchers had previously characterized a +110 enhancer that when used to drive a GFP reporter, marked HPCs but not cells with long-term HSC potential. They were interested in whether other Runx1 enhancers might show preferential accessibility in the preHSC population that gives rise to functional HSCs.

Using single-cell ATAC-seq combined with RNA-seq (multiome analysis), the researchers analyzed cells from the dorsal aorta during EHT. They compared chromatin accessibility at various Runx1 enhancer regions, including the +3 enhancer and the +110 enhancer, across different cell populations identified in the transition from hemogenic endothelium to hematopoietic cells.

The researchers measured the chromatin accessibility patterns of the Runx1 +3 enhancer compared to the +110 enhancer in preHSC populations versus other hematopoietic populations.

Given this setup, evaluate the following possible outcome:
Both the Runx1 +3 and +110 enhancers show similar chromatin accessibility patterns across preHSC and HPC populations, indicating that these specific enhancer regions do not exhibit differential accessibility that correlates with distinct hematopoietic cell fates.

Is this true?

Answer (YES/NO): NO